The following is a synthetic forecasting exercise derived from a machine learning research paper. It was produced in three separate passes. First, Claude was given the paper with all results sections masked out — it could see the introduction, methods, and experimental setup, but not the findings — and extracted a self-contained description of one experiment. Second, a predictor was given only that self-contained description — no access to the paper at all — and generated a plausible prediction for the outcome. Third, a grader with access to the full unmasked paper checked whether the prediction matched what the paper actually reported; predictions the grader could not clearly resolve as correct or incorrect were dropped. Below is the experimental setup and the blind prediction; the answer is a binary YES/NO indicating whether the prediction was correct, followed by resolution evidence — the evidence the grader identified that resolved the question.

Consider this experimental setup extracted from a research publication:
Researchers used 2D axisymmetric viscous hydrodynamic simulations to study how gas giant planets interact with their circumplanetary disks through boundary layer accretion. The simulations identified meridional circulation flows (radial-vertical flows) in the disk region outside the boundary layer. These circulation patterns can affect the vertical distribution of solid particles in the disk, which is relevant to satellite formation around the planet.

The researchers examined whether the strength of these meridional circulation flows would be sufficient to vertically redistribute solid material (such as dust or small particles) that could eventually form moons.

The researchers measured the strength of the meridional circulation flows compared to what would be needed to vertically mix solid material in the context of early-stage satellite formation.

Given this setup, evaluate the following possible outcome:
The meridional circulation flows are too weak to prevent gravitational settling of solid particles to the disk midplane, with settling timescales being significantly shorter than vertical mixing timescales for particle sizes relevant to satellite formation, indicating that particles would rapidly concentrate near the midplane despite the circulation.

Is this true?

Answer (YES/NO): NO